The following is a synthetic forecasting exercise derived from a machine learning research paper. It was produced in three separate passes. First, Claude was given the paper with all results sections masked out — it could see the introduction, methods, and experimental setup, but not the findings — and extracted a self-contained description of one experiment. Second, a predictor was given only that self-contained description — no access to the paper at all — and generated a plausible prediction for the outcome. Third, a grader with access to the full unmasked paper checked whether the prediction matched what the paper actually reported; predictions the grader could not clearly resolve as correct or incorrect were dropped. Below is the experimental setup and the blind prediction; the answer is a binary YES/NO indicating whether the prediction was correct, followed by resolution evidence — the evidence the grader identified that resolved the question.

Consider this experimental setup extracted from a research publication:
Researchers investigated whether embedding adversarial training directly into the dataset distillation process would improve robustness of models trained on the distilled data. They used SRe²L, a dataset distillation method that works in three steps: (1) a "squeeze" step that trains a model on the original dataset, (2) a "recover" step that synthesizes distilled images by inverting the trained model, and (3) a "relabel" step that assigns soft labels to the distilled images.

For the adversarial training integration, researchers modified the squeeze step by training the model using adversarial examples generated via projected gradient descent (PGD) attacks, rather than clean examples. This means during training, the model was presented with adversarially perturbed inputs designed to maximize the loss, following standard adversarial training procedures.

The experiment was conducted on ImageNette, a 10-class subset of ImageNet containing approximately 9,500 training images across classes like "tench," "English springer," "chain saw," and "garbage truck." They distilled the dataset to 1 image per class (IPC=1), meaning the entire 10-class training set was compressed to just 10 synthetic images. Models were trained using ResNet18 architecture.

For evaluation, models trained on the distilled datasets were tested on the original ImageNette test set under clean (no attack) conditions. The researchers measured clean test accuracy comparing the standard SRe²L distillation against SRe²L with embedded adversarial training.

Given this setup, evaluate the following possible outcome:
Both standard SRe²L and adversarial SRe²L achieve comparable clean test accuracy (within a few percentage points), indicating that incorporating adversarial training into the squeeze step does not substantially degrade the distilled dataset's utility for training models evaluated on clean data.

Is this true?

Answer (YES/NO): NO